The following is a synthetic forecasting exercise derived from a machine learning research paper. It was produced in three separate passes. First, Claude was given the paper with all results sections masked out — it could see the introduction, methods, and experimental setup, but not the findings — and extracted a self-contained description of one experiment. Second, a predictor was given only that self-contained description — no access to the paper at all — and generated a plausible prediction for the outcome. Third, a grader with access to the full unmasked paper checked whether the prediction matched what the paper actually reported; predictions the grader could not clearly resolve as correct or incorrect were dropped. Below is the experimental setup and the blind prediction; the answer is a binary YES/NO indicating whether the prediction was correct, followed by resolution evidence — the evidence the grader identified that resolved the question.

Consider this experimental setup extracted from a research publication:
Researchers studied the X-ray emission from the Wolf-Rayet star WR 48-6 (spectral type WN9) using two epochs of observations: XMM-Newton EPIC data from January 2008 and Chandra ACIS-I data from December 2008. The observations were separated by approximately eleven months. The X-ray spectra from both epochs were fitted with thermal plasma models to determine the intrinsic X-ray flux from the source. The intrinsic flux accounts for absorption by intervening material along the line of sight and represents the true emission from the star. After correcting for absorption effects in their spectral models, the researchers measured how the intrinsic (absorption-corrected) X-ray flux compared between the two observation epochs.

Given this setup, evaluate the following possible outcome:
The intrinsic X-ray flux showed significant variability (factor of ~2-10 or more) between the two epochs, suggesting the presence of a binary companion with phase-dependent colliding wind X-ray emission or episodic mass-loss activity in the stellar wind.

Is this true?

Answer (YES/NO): YES